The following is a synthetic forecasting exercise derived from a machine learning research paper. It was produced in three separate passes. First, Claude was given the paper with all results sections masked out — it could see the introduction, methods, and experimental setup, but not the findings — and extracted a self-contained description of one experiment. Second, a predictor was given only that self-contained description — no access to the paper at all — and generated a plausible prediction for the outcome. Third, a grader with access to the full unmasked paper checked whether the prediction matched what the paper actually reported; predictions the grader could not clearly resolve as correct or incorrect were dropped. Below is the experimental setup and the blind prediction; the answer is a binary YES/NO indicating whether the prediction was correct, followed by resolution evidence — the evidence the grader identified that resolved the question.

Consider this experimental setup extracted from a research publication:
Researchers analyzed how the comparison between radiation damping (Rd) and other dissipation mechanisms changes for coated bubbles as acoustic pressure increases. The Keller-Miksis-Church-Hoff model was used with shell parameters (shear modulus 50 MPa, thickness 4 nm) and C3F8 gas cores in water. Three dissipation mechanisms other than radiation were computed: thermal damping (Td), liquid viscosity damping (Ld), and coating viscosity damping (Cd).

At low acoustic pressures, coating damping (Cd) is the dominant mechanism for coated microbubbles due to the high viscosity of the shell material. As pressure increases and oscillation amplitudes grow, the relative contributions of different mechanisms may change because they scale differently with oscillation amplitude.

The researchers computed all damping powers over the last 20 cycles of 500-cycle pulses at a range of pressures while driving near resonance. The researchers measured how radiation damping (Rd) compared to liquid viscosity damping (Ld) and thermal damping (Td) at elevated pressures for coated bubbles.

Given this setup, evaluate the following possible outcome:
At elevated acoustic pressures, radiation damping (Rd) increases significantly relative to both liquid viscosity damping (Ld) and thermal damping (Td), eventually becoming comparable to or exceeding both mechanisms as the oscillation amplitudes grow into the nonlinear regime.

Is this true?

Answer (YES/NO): YES